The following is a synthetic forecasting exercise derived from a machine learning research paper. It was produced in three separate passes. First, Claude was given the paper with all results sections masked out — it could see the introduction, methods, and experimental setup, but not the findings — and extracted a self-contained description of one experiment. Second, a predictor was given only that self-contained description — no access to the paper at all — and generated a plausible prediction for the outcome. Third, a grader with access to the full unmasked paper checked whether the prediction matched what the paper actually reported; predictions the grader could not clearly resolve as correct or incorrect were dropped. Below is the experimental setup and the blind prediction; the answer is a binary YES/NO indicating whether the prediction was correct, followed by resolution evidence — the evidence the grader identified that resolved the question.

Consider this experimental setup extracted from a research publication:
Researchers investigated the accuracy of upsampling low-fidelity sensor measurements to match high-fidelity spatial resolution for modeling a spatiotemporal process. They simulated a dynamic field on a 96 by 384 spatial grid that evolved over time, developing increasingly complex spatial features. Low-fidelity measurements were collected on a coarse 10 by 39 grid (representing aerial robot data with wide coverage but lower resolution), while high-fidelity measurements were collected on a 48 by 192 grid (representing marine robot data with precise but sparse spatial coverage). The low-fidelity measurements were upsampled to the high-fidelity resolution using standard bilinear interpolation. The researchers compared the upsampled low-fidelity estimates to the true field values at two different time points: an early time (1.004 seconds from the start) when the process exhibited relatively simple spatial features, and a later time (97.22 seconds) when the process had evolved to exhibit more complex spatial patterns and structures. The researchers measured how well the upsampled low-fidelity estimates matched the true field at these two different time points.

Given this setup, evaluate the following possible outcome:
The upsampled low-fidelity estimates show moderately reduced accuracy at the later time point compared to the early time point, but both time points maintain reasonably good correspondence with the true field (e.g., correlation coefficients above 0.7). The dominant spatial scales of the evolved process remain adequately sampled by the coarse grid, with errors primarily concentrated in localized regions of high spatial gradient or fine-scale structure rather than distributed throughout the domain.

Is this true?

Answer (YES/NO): NO